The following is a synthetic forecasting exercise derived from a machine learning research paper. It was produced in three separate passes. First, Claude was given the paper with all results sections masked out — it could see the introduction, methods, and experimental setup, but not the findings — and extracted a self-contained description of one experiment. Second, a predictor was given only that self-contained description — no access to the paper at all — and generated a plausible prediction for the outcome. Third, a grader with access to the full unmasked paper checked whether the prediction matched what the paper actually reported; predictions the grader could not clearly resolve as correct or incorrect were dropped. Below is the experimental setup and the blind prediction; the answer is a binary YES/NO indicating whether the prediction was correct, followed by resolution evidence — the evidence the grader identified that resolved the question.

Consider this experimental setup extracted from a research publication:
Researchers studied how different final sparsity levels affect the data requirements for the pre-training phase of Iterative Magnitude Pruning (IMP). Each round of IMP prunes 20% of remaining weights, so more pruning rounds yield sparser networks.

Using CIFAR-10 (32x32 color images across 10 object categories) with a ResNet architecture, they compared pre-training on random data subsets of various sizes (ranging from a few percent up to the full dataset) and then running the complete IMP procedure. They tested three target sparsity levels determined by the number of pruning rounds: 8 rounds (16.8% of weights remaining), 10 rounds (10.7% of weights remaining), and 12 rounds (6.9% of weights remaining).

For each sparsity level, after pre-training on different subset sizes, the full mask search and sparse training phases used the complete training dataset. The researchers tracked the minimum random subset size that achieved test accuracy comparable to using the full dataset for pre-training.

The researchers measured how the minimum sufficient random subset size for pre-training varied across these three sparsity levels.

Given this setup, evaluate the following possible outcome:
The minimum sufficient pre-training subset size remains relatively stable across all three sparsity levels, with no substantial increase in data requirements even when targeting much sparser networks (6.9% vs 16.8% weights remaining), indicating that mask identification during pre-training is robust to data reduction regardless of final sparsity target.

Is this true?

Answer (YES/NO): YES